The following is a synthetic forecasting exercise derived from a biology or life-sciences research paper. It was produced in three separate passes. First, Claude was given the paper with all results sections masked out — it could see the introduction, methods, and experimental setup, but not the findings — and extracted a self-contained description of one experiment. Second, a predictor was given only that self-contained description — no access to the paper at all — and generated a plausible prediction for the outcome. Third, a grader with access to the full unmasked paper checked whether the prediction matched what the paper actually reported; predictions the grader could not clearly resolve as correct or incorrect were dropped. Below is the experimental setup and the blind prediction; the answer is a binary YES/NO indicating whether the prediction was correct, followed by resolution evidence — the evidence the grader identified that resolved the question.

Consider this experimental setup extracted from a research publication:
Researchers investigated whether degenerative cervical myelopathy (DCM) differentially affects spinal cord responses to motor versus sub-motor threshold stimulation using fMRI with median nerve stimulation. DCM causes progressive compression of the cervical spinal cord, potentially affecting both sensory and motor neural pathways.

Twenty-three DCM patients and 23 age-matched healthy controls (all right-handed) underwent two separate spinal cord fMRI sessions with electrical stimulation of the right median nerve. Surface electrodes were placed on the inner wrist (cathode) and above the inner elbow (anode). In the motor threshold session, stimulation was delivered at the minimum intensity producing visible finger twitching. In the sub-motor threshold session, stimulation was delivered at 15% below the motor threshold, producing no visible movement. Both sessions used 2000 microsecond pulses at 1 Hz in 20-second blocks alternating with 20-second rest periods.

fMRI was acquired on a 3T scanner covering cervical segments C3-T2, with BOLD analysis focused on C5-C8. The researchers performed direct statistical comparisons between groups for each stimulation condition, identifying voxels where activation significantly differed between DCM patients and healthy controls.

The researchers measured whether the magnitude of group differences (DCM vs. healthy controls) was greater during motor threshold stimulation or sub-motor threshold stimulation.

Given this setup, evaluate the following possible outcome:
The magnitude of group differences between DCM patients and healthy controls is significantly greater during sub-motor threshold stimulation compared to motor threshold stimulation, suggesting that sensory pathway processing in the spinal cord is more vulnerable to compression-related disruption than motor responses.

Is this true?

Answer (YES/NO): NO